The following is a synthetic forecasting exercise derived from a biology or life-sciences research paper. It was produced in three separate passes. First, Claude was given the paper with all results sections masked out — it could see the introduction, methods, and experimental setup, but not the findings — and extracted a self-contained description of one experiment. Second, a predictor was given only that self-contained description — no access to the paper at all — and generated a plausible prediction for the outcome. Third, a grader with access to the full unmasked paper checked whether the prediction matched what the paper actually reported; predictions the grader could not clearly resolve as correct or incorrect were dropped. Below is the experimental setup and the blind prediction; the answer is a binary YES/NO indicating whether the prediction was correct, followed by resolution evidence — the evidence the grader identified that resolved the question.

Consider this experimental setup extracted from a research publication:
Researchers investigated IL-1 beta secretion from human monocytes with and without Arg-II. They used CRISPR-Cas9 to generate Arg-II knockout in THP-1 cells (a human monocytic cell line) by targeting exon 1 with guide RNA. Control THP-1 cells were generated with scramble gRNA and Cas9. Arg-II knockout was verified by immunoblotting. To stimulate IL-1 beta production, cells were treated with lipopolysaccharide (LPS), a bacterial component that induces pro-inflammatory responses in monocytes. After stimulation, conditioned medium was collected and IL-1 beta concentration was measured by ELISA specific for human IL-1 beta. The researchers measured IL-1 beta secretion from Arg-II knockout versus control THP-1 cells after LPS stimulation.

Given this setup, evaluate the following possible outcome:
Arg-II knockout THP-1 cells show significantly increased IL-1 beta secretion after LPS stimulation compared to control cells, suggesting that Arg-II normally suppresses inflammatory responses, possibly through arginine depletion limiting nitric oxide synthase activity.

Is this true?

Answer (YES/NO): NO